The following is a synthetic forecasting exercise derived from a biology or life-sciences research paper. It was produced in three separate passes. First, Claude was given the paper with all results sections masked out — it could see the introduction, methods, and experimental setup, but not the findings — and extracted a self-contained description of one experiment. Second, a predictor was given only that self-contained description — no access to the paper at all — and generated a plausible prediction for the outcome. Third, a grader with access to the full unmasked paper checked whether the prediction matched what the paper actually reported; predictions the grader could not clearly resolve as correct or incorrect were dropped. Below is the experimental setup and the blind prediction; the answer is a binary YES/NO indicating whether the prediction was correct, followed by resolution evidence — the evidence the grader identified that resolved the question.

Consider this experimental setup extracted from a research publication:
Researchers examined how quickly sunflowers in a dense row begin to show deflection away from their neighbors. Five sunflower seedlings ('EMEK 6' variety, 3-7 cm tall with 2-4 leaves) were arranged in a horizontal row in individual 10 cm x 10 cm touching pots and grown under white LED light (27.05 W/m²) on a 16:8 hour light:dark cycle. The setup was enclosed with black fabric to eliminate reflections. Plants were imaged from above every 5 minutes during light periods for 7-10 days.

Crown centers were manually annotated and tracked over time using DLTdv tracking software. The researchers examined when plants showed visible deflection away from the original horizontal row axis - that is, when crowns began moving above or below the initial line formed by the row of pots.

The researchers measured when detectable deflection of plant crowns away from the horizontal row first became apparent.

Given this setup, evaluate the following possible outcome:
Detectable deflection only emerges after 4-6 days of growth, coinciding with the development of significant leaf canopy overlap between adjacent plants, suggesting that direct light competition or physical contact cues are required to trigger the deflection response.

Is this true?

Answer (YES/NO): NO